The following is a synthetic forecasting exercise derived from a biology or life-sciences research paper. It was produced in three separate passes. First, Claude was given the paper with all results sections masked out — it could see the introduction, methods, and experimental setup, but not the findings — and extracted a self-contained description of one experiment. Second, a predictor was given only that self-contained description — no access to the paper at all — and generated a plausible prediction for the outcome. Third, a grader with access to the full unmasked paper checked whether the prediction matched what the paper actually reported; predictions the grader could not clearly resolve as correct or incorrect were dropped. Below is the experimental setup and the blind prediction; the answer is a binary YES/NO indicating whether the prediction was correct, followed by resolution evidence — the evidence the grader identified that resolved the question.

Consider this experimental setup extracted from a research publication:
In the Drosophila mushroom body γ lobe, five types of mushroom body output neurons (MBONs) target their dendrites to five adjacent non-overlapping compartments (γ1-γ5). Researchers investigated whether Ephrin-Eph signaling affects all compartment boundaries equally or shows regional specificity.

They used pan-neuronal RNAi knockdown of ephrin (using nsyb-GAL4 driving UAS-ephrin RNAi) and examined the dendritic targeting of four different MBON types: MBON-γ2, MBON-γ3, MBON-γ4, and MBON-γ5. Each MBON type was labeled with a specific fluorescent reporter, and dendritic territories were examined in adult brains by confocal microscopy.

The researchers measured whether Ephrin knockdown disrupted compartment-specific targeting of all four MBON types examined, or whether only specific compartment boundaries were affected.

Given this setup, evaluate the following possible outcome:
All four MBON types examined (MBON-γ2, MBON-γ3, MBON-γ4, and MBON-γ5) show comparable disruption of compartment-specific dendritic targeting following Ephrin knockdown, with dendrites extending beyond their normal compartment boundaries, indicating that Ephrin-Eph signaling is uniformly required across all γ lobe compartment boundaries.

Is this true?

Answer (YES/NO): NO